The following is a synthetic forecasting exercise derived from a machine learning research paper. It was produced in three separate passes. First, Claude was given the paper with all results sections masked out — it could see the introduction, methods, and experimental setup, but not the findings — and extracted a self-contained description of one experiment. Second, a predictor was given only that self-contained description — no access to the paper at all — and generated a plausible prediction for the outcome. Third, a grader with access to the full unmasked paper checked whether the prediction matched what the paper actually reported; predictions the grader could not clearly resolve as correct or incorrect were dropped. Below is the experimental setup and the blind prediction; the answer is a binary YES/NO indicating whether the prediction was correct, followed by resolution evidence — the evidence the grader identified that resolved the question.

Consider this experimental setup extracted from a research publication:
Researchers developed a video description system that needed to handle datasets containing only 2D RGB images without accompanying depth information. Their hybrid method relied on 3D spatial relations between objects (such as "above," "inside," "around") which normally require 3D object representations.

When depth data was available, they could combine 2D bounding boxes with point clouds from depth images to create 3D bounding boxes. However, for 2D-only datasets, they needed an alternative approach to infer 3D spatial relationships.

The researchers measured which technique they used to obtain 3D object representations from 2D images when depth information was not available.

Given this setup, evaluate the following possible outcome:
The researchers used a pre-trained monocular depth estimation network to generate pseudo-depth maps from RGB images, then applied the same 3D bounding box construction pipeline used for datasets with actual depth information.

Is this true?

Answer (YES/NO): NO